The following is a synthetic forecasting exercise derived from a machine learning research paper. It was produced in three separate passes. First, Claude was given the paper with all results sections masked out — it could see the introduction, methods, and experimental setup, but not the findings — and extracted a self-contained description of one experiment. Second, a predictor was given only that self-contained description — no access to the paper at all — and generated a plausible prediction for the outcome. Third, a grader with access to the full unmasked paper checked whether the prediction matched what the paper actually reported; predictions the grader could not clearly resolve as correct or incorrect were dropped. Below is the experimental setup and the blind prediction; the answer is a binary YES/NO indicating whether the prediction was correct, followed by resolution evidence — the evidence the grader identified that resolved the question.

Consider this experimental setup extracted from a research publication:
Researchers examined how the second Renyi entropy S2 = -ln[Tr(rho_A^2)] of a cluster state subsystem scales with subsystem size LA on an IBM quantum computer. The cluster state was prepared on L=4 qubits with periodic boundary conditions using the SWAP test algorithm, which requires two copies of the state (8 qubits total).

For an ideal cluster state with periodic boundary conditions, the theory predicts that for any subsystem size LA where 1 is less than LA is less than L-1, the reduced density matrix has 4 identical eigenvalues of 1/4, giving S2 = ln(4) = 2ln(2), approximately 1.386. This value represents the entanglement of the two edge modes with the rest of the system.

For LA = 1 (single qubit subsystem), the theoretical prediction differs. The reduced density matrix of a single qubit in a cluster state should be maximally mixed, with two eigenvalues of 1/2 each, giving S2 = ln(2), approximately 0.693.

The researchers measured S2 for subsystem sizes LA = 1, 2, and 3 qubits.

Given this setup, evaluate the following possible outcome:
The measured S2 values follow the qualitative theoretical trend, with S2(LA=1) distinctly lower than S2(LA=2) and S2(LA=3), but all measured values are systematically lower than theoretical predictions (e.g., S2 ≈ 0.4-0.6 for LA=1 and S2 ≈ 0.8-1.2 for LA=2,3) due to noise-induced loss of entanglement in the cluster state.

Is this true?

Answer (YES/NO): YES